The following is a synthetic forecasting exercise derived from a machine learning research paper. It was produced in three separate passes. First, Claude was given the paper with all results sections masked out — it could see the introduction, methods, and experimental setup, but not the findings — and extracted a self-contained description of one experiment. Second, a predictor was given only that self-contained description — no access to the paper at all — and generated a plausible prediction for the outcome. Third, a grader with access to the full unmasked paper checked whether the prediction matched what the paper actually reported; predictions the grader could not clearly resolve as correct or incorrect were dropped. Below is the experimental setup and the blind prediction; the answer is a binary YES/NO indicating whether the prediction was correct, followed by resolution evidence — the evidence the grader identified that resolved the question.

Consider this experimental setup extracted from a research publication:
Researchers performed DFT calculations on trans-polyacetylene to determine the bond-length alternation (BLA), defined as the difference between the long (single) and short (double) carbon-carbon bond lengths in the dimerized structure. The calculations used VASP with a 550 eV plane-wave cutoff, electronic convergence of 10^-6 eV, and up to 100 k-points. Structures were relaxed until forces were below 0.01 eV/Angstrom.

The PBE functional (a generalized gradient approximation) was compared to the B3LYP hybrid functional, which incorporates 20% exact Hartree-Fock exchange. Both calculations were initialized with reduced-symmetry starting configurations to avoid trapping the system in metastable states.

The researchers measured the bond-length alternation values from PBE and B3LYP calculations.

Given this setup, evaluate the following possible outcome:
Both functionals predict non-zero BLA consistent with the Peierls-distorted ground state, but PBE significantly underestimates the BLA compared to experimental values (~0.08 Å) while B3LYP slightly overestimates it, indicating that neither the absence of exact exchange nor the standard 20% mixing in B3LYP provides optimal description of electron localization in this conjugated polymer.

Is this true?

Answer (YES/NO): NO